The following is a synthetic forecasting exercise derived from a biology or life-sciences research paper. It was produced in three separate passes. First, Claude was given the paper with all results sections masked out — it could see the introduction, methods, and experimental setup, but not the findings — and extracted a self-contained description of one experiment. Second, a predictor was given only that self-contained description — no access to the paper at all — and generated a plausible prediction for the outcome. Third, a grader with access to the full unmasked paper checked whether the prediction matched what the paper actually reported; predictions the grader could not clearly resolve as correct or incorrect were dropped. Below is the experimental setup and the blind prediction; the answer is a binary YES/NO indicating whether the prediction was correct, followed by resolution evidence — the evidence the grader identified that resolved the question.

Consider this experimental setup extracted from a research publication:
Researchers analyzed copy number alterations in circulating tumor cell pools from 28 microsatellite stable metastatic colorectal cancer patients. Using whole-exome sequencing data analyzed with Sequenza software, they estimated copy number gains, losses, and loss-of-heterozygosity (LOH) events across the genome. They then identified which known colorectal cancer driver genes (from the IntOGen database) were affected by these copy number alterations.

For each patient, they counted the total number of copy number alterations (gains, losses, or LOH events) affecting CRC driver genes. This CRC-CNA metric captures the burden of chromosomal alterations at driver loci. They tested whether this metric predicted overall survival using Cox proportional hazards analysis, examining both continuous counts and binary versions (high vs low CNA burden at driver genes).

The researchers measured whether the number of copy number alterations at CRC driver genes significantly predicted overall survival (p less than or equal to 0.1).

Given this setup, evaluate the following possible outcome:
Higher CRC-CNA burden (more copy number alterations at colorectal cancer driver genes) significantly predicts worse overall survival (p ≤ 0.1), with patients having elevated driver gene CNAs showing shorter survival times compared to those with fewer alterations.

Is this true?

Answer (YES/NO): NO